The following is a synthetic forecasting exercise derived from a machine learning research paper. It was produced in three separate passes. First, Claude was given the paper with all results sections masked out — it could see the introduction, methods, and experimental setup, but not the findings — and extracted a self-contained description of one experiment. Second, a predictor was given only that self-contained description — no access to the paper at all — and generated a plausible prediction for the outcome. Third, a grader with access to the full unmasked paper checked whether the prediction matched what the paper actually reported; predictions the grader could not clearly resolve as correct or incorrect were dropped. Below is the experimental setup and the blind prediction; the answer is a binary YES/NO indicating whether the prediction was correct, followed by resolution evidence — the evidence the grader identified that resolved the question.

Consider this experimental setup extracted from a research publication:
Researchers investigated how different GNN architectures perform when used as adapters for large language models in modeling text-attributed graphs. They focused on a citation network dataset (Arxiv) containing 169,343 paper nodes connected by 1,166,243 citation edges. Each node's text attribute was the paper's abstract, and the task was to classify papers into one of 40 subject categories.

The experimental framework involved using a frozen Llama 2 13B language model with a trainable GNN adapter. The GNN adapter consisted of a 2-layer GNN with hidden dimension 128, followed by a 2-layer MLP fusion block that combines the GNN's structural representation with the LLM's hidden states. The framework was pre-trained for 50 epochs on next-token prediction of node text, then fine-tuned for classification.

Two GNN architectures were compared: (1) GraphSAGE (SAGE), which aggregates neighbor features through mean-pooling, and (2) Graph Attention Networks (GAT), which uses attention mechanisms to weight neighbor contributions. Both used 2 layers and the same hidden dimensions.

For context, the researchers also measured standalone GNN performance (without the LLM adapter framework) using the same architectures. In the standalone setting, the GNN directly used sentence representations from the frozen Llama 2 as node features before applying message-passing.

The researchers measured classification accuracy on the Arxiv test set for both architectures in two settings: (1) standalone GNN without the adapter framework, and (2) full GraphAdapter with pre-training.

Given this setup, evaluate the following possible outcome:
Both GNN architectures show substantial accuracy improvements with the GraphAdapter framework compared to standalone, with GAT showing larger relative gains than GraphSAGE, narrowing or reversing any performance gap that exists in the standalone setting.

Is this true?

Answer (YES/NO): NO